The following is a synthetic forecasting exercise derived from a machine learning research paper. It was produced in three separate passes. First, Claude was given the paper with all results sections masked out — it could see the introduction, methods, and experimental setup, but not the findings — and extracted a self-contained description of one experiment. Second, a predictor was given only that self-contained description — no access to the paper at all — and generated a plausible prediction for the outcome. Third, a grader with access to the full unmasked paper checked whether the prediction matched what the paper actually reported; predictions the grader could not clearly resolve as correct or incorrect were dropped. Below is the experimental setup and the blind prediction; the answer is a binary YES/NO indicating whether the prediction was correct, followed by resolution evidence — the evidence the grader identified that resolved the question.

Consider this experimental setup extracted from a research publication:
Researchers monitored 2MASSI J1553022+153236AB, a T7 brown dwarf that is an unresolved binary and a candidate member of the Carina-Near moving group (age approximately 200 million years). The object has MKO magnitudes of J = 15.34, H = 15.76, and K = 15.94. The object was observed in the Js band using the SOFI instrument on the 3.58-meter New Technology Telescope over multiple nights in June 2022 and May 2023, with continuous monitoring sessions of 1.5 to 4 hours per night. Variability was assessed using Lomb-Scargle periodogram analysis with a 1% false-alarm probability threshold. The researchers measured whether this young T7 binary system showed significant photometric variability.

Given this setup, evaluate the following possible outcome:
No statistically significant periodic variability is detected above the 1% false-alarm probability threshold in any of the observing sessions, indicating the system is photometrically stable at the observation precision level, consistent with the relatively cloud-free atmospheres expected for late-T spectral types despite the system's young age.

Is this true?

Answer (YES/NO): NO